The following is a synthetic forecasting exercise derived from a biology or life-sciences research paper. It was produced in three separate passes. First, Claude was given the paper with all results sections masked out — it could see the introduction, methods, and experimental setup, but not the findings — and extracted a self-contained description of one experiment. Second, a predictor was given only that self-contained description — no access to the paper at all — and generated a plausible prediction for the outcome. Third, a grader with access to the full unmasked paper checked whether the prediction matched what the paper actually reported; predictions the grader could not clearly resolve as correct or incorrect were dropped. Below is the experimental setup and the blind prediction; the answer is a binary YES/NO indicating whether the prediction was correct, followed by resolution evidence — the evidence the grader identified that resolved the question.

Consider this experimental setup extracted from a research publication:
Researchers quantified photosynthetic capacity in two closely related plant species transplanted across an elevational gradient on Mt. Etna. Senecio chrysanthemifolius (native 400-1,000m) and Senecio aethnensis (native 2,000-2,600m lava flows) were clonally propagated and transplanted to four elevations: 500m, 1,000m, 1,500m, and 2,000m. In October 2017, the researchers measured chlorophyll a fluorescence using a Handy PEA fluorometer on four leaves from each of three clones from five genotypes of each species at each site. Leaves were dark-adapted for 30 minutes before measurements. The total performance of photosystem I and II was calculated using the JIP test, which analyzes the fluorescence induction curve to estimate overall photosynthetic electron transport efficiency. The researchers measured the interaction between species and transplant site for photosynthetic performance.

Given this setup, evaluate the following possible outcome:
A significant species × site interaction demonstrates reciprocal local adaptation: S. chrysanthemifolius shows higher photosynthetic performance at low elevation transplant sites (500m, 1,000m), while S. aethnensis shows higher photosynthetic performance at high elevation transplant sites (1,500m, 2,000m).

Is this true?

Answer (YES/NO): NO